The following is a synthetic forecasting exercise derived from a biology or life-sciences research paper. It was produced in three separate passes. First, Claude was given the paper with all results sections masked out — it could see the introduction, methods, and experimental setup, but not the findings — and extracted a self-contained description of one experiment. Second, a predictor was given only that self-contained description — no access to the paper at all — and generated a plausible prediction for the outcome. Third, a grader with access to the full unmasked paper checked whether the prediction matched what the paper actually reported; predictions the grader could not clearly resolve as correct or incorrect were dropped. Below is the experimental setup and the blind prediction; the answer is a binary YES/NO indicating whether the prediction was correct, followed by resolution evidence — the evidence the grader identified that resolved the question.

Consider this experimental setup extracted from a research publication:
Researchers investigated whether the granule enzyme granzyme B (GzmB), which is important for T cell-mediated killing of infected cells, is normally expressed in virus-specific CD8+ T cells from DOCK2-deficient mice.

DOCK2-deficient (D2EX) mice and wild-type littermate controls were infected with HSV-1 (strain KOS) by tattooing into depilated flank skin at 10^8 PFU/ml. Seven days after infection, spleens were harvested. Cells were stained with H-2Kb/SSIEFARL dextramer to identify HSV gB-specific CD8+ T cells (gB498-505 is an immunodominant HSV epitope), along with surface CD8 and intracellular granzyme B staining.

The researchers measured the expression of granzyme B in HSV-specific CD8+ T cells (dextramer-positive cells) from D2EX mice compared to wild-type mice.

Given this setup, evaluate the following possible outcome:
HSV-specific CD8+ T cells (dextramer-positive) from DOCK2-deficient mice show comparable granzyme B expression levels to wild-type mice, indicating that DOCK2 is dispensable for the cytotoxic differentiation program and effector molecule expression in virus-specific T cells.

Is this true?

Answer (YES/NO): NO